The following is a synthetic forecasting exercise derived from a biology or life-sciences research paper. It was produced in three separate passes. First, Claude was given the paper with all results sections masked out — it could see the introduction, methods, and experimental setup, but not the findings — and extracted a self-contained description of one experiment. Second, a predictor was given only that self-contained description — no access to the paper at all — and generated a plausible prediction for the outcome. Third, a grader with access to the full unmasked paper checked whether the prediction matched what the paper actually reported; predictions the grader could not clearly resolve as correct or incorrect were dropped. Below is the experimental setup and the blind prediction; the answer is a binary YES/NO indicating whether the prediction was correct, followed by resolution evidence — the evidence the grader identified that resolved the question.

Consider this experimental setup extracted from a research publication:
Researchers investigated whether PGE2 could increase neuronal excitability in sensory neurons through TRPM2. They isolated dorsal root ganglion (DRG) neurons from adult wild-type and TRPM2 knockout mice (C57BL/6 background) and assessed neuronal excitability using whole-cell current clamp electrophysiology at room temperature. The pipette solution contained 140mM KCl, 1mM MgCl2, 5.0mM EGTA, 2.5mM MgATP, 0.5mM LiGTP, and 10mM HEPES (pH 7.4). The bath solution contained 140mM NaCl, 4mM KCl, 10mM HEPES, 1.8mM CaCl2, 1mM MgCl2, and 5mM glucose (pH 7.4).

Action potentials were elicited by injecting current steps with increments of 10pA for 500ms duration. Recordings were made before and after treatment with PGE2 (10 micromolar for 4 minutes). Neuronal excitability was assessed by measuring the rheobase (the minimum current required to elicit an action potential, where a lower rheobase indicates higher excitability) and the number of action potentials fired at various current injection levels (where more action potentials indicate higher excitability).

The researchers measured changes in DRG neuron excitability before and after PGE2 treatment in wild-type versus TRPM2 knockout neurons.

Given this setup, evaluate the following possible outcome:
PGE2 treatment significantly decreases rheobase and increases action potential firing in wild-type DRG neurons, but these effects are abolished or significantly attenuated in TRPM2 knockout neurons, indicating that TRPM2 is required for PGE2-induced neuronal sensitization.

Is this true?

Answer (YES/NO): YES